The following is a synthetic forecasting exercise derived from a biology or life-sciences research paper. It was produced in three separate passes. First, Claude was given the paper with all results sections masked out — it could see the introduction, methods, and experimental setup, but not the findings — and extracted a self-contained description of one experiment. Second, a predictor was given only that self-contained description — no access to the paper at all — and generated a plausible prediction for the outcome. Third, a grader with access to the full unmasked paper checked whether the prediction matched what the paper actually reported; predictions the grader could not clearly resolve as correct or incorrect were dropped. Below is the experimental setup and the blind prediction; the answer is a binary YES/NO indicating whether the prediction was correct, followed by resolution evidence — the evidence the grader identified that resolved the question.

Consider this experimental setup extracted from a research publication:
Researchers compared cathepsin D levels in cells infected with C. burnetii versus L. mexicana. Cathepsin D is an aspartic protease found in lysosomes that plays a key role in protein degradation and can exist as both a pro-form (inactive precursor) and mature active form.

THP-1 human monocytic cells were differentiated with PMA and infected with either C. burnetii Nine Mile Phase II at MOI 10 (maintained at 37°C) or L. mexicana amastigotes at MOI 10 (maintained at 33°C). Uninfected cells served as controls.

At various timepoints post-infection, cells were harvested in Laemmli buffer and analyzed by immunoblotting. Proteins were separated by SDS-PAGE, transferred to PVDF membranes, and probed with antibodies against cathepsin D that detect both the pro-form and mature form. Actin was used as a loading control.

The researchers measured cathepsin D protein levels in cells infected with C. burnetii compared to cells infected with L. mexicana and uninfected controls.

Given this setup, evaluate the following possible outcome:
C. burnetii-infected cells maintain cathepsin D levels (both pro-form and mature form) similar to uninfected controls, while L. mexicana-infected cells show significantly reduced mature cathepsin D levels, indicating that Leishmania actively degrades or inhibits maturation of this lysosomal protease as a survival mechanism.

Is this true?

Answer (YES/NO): NO